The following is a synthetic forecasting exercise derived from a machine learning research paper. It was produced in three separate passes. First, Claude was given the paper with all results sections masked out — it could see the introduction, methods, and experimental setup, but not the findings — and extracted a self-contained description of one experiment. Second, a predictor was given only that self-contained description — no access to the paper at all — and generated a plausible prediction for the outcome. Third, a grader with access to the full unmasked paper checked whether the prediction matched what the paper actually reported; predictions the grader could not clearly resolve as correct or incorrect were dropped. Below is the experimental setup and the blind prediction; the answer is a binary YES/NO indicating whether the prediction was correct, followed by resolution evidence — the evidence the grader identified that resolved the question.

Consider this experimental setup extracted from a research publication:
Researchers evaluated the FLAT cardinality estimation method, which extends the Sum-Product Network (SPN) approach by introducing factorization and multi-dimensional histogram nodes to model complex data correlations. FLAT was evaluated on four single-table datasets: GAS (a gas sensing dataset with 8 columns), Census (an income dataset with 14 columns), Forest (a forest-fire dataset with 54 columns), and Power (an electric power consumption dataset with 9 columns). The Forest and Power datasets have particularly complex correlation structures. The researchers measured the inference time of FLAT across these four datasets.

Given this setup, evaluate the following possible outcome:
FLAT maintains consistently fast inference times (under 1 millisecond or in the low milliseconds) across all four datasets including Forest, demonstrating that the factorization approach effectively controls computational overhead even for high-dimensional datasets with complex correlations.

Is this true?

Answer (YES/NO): NO